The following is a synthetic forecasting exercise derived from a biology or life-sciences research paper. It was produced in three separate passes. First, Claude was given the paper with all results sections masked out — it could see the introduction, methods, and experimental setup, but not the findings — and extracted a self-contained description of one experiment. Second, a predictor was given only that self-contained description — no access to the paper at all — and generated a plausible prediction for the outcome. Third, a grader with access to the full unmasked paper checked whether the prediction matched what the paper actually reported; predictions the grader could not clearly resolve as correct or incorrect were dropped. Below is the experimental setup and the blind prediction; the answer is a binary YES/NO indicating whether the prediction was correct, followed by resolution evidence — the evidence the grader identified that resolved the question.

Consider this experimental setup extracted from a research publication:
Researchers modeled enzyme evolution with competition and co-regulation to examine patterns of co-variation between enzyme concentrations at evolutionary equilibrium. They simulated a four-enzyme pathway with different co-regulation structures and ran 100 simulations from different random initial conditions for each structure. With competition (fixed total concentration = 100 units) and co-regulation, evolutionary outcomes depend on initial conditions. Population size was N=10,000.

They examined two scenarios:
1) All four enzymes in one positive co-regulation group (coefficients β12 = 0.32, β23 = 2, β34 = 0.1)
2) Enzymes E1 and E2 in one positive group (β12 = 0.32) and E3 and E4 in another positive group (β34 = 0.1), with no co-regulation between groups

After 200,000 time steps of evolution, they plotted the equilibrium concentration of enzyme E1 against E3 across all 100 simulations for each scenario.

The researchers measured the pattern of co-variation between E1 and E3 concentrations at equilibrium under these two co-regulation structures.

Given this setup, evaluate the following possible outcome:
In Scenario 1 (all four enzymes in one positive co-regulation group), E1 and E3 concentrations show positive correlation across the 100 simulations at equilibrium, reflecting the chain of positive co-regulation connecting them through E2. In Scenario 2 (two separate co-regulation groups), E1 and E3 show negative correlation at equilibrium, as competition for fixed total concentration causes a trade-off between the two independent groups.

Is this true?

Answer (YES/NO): NO